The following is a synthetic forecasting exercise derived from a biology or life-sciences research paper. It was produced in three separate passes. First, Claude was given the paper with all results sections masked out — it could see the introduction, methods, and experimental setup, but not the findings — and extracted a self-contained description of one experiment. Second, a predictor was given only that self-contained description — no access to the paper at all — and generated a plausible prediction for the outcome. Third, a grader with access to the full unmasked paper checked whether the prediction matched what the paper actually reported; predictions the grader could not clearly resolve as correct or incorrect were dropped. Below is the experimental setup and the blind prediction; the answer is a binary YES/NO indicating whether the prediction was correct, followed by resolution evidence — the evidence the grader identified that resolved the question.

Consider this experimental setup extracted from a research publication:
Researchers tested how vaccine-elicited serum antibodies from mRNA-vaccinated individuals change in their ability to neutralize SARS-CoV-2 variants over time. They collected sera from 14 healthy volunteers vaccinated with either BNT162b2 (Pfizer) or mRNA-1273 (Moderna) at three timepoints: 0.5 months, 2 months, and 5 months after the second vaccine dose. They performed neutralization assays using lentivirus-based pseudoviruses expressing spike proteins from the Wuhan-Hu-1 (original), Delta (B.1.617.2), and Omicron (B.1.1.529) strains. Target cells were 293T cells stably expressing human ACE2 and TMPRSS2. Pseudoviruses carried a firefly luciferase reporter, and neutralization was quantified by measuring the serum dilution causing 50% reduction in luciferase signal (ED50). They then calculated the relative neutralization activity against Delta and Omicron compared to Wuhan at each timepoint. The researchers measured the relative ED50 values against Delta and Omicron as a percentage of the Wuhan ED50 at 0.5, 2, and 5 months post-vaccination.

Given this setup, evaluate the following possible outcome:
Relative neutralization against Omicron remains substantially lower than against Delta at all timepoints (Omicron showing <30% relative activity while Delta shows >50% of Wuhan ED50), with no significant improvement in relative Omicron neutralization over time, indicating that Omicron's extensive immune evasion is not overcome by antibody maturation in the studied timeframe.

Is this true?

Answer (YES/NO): NO